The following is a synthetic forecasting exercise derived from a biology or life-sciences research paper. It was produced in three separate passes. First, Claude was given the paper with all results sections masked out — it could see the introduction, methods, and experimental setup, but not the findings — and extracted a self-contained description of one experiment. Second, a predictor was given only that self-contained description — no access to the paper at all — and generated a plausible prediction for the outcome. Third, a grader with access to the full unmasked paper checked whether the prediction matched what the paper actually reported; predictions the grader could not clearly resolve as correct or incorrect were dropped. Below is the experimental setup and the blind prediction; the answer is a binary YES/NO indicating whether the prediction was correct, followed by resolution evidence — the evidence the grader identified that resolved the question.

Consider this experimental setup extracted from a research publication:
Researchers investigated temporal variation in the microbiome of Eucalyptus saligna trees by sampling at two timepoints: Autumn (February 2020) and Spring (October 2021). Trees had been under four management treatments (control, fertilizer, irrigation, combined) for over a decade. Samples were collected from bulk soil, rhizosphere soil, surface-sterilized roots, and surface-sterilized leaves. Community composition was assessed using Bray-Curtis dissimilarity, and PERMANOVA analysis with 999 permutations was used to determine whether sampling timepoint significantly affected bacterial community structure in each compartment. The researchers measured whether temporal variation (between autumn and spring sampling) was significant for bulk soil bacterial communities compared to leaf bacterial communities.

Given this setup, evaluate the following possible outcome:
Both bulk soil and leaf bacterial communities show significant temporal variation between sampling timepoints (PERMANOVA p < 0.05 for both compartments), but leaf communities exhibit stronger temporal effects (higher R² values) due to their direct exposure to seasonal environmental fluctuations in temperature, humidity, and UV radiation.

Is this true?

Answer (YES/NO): NO